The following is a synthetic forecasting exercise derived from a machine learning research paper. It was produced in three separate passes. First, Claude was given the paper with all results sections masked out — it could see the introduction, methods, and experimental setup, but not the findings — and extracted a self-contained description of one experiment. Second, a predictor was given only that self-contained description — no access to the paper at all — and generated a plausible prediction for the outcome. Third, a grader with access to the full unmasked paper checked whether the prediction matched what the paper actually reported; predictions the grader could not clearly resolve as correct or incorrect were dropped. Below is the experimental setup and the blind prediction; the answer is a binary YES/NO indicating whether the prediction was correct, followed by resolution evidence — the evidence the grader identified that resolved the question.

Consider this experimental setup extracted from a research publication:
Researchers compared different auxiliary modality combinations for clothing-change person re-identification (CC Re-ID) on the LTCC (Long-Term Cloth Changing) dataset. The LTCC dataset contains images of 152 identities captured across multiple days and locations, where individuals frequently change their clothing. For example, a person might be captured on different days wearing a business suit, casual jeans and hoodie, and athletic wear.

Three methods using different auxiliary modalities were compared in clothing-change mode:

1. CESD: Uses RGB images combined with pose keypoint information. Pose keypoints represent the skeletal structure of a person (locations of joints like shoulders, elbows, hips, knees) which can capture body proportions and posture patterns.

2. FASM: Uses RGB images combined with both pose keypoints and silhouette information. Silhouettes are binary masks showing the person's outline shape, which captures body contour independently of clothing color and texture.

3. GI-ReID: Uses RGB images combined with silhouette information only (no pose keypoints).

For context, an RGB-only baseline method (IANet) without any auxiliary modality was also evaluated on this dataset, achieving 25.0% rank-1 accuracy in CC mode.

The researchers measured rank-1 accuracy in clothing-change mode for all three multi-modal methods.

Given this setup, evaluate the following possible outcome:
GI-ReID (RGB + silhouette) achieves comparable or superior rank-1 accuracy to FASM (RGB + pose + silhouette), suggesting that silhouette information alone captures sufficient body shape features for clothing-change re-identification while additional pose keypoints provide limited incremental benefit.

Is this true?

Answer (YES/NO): NO